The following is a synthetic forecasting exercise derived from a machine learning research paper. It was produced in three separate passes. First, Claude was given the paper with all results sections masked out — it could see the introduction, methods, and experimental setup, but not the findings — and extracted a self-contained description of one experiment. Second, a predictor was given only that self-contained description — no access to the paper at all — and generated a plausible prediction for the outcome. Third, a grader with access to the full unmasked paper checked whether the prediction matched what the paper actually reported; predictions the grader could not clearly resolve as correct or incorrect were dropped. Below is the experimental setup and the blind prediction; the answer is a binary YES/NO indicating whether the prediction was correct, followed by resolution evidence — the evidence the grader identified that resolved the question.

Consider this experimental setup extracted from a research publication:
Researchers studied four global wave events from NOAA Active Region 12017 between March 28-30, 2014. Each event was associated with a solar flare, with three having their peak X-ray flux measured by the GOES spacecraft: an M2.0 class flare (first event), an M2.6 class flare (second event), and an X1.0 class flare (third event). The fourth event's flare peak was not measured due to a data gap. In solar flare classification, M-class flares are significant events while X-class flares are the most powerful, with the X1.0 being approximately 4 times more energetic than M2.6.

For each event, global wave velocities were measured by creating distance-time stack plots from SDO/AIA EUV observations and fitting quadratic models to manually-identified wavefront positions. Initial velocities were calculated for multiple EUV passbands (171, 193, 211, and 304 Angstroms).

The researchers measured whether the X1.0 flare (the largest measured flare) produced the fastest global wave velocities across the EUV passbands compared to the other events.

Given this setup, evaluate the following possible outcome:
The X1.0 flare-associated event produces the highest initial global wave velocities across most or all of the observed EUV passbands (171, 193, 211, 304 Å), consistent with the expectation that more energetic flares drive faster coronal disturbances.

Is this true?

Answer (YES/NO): NO